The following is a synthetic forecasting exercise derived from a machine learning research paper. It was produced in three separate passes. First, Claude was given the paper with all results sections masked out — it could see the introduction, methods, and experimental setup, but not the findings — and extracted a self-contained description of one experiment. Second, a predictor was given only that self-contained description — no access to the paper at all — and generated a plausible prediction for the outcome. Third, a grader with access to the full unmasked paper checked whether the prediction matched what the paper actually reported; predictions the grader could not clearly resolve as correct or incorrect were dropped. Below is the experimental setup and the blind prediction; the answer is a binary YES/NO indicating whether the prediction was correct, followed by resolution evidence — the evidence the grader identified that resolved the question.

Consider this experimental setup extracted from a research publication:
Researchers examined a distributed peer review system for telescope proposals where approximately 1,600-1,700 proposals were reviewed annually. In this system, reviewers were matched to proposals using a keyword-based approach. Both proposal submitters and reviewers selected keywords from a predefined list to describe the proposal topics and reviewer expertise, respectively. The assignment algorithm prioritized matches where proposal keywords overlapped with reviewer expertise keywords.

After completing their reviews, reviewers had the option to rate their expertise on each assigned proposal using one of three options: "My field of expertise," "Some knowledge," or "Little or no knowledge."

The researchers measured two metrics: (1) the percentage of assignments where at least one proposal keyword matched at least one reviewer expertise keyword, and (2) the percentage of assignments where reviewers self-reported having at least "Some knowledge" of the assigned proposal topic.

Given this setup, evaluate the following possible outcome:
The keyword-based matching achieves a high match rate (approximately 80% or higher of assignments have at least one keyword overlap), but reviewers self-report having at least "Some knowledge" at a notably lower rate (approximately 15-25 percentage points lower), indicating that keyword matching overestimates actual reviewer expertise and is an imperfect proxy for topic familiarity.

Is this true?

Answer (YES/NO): NO